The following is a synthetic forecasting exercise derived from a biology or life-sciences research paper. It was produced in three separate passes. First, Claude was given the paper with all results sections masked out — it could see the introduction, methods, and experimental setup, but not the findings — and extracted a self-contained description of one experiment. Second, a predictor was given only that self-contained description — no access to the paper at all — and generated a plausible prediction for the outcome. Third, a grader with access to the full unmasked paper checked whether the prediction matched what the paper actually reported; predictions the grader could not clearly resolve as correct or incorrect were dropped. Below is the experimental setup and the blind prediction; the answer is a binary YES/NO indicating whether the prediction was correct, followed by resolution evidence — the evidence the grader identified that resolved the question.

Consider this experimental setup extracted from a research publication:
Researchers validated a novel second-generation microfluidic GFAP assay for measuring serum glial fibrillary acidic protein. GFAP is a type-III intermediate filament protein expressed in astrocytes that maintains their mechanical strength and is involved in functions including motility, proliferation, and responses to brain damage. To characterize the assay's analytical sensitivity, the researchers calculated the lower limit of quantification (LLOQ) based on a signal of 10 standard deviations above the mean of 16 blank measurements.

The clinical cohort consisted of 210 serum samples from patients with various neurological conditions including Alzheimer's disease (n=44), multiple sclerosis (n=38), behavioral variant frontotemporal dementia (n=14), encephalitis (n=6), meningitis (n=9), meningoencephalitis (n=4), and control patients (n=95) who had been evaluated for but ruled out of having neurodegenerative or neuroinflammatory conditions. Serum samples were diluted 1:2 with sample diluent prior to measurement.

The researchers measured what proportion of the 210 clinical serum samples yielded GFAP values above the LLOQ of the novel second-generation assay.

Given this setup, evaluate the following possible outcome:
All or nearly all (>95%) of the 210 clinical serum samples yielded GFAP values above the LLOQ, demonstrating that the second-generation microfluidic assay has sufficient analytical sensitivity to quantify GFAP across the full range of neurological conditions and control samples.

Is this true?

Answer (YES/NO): NO